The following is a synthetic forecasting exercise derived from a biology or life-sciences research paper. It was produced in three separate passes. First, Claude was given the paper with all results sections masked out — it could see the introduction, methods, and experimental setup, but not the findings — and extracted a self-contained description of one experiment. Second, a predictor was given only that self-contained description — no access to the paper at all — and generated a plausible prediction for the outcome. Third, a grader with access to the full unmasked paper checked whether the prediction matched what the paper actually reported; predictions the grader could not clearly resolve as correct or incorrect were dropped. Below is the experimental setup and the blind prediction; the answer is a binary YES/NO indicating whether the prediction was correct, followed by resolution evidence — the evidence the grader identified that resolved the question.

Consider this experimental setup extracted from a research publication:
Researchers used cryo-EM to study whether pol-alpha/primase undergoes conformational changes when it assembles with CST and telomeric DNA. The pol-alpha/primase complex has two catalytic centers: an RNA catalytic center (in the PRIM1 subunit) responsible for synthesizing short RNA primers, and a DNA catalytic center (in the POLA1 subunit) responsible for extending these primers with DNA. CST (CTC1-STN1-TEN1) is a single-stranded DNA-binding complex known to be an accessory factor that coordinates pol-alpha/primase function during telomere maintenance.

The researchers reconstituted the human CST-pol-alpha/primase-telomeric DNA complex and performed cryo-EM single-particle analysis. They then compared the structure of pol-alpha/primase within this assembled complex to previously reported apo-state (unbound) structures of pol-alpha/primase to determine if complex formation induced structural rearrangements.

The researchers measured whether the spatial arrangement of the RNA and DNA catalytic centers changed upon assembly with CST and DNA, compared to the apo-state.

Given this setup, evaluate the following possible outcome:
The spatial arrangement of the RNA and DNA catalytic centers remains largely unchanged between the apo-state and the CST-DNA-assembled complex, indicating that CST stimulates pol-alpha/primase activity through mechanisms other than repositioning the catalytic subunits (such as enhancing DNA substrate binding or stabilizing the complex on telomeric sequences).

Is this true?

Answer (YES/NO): NO